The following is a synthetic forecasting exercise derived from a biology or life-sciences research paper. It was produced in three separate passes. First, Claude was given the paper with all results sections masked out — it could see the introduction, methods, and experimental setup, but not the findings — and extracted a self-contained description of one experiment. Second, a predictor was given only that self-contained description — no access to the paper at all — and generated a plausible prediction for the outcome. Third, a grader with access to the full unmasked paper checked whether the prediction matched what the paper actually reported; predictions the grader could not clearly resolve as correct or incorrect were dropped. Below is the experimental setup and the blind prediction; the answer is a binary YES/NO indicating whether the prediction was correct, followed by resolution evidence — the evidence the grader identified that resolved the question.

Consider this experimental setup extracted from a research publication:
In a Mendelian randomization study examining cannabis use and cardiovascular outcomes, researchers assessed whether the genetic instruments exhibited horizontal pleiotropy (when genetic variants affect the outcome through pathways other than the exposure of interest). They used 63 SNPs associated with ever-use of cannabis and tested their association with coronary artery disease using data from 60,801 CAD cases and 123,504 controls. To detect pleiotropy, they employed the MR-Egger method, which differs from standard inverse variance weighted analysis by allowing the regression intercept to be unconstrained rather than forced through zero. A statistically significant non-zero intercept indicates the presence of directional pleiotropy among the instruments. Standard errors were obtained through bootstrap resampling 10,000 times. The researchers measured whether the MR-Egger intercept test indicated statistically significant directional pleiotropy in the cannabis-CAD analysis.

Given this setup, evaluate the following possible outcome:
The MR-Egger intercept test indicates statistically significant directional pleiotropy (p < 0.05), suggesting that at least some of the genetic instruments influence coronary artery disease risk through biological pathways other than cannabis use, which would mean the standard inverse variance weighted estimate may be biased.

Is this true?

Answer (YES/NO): NO